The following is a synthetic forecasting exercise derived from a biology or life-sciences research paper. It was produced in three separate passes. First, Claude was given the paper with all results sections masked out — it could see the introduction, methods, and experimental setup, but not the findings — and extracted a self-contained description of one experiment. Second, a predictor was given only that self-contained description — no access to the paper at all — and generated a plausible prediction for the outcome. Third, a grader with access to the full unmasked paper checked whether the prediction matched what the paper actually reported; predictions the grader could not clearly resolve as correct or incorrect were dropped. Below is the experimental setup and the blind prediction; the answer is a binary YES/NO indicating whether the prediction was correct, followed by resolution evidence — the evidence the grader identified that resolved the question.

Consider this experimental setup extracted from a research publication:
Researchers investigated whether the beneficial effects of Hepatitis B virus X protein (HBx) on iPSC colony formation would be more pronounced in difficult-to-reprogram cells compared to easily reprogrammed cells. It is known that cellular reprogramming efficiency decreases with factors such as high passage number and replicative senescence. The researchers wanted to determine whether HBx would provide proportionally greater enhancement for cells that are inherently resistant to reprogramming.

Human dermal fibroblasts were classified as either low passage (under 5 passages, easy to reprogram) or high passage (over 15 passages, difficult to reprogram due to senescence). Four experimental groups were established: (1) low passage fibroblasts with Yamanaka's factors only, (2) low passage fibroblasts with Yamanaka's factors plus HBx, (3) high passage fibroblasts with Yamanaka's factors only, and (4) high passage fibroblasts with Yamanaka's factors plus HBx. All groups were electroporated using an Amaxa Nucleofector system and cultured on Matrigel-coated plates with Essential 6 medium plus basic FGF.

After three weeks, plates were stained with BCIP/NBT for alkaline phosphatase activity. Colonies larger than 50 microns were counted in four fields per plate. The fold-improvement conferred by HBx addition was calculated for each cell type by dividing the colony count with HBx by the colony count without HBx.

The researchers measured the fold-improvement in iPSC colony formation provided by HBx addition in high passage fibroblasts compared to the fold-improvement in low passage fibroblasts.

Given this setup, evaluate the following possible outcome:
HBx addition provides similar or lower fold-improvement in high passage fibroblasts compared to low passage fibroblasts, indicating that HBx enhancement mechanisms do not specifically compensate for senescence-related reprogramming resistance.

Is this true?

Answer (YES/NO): NO